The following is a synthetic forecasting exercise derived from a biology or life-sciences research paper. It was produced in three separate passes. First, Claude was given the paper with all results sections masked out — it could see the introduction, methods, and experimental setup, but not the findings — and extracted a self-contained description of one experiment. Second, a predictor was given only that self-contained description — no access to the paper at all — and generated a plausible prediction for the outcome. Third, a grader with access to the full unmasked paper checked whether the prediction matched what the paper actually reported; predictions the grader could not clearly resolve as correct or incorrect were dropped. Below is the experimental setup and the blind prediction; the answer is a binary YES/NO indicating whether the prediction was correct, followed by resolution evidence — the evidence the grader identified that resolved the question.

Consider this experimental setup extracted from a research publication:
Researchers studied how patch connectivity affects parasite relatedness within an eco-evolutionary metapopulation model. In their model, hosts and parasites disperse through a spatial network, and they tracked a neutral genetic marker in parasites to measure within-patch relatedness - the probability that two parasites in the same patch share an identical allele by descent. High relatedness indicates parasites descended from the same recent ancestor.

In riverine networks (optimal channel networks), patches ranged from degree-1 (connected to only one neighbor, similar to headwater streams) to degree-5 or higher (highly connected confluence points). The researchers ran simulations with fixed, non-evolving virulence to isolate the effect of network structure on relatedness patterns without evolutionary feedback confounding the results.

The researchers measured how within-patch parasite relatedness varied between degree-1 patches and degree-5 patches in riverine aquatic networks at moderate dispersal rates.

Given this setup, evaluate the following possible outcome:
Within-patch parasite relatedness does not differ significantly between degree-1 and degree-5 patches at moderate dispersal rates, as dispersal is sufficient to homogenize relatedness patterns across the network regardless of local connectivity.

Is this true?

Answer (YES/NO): NO